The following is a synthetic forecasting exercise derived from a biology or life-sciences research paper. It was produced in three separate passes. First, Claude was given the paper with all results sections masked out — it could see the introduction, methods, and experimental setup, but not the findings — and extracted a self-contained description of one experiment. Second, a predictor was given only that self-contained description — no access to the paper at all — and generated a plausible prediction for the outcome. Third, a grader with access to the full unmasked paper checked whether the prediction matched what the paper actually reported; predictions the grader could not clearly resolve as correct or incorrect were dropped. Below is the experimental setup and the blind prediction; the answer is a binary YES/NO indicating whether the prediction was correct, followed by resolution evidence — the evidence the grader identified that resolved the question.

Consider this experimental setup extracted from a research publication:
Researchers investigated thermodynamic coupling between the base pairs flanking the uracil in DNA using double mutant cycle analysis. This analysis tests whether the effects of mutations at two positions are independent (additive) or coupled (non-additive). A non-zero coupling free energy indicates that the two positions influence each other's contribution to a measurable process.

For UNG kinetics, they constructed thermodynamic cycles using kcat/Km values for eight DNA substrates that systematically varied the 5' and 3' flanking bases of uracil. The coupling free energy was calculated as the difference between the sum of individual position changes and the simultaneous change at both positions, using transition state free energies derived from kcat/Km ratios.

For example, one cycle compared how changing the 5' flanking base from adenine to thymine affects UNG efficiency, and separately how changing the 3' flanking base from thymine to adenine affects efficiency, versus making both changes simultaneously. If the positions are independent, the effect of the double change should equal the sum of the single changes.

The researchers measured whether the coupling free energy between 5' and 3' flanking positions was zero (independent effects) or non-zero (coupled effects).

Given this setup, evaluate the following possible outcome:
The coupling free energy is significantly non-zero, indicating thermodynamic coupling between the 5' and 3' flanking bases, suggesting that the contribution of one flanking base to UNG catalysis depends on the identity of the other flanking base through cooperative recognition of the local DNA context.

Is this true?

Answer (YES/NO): YES